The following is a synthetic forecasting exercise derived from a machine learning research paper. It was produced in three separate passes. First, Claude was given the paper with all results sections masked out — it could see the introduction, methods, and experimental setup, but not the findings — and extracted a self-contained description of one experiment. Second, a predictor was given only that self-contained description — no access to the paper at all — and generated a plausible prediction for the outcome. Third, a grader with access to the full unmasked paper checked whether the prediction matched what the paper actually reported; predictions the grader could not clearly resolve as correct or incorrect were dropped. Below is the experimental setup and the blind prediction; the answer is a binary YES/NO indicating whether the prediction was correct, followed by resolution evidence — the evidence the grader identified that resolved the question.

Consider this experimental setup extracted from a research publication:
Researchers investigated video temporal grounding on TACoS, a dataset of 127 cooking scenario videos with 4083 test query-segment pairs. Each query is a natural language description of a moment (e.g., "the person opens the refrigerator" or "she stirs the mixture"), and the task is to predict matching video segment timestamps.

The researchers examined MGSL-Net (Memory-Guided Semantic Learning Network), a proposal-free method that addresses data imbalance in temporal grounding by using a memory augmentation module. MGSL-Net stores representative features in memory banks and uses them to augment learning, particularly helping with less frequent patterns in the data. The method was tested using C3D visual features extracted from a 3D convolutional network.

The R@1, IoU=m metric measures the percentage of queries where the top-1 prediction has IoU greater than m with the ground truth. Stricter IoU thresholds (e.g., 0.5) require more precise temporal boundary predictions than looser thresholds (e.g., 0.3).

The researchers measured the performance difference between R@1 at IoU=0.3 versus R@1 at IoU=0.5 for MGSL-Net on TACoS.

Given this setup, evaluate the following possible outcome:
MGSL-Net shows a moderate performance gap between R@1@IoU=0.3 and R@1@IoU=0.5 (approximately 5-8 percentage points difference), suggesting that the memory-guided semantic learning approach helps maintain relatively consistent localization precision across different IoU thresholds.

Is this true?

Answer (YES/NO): NO